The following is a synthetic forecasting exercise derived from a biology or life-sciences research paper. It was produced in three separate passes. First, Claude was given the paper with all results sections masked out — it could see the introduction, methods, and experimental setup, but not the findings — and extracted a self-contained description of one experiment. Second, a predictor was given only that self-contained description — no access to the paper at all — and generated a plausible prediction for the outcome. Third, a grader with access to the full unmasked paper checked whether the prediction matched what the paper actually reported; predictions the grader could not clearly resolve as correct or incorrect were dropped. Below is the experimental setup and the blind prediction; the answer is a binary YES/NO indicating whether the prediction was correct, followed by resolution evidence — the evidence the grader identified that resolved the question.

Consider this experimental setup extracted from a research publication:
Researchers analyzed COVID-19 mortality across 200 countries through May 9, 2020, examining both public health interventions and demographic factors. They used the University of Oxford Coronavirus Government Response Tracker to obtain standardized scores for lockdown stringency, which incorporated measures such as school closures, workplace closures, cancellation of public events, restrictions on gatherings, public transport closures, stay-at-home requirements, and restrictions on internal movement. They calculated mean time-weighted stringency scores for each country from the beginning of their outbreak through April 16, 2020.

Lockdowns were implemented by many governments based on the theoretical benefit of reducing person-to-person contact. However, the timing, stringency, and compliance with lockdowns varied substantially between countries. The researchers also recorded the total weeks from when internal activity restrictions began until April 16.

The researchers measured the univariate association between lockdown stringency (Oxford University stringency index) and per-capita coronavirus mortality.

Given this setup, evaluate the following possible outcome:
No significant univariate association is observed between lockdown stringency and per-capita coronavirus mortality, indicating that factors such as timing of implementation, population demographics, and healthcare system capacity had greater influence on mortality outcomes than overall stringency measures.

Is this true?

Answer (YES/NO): YES